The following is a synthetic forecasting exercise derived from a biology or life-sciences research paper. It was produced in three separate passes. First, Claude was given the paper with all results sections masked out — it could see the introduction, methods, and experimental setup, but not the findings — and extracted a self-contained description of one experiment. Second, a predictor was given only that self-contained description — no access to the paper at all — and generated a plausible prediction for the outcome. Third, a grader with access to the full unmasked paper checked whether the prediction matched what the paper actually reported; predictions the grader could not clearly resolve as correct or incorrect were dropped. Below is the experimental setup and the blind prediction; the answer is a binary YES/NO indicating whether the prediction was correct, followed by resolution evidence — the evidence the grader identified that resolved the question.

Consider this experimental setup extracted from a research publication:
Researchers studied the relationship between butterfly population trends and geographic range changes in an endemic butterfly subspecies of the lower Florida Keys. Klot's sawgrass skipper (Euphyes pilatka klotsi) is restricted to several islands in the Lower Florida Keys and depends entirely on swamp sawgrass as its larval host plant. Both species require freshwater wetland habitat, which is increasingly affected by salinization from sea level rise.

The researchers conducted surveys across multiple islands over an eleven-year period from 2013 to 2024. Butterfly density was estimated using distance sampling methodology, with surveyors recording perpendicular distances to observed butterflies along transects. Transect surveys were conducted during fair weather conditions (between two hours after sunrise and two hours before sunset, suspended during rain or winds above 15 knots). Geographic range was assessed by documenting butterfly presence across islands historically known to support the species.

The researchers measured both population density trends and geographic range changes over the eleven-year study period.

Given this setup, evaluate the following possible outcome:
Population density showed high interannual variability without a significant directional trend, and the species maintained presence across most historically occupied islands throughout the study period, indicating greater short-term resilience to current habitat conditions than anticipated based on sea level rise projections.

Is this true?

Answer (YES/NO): NO